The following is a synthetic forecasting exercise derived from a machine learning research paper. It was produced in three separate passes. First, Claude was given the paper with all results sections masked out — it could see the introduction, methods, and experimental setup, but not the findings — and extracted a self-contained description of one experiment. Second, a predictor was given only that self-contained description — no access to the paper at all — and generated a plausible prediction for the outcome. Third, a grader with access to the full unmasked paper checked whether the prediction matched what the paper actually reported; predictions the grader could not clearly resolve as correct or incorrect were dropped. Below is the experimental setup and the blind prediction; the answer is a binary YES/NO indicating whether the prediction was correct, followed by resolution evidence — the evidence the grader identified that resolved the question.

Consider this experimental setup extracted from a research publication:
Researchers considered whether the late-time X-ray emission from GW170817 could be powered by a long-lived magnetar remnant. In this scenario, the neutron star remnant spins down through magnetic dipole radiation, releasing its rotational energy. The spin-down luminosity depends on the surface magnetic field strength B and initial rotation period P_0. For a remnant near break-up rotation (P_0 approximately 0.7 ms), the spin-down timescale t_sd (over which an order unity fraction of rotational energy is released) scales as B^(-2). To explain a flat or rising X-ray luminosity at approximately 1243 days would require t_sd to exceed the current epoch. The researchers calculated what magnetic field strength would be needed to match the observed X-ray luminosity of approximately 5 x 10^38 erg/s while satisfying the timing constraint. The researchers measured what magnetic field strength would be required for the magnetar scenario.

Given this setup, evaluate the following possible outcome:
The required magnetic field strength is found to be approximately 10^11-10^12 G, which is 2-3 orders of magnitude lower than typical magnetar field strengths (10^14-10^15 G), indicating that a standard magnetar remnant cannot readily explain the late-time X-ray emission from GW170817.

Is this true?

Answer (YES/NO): NO